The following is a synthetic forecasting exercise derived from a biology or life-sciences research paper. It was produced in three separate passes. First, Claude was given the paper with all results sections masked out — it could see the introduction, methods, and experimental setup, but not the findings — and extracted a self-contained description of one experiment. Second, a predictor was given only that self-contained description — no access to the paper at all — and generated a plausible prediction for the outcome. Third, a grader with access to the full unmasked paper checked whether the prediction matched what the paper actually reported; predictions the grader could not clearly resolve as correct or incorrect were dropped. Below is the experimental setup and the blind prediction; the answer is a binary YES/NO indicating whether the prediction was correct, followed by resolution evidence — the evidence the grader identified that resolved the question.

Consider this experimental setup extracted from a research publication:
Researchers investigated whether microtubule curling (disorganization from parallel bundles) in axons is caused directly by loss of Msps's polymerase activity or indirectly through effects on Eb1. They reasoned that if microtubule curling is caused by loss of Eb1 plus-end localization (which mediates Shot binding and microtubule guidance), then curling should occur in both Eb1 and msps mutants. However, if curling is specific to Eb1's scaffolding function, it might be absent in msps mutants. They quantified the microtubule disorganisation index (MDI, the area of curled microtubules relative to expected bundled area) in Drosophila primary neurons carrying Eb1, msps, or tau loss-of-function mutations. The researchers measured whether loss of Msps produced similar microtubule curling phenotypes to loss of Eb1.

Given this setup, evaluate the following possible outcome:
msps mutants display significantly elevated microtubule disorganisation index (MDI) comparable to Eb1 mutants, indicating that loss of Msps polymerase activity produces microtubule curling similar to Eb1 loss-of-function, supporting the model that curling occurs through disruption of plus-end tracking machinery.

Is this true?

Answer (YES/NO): YES